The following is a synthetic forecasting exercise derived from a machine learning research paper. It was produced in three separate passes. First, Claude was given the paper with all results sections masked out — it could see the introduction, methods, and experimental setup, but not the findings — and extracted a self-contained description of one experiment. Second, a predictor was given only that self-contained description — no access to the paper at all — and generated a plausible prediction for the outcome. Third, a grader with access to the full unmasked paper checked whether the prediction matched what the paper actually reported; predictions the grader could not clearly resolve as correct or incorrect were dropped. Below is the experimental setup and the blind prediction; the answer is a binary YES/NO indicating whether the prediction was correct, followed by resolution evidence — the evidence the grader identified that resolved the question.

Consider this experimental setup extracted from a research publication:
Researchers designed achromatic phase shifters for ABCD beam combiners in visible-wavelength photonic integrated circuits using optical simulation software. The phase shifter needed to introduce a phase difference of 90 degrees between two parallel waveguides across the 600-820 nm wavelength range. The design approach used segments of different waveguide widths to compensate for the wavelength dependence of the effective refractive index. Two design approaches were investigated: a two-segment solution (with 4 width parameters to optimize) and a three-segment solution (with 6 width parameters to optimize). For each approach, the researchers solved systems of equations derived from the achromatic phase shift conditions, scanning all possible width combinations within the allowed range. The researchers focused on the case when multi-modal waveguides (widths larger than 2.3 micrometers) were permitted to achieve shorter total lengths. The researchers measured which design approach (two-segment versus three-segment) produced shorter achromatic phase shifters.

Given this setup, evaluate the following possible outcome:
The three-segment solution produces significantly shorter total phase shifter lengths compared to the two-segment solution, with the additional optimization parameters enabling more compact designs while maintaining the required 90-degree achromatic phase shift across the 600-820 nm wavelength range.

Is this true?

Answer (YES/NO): NO